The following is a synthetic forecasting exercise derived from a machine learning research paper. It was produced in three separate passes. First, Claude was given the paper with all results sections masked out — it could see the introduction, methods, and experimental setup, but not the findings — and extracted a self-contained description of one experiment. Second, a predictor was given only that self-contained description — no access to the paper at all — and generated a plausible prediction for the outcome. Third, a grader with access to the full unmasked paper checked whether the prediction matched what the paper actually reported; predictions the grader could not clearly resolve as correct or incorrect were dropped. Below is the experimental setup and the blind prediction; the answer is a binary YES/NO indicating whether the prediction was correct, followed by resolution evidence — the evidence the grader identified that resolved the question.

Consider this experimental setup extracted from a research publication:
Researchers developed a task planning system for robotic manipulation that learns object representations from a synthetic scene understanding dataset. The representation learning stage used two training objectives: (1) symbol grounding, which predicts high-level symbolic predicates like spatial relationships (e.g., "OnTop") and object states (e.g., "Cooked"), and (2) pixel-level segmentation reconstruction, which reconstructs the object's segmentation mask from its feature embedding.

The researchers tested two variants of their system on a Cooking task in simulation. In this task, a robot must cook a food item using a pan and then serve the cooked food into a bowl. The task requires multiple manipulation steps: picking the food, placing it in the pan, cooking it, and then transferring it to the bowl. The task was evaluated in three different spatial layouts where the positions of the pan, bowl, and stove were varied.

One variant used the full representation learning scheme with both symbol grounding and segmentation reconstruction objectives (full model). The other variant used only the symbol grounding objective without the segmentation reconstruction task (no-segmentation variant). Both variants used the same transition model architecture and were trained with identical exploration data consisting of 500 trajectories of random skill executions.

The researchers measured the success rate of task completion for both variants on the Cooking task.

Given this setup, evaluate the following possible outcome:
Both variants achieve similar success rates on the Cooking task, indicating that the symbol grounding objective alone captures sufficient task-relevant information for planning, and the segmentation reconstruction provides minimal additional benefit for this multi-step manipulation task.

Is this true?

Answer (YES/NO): NO